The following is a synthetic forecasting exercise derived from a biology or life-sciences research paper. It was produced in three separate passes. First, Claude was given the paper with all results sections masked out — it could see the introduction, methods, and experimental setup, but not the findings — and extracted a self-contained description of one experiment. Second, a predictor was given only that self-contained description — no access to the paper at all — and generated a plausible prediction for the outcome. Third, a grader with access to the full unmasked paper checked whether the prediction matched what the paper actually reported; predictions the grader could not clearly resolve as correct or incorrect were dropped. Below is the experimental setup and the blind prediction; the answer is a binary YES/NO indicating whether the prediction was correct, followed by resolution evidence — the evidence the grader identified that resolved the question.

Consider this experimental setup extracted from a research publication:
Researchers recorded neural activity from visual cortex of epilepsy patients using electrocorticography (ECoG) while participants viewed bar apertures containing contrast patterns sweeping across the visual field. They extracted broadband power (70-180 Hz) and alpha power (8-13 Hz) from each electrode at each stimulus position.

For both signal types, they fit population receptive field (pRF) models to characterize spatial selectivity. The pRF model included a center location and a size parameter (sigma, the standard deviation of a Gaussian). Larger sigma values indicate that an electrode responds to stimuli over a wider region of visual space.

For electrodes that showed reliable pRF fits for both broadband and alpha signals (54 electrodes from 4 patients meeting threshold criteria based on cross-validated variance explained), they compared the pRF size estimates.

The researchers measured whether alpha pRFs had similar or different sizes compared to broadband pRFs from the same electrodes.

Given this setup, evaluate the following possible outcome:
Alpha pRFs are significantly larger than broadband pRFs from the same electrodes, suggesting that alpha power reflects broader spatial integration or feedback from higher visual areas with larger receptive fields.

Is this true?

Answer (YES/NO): YES